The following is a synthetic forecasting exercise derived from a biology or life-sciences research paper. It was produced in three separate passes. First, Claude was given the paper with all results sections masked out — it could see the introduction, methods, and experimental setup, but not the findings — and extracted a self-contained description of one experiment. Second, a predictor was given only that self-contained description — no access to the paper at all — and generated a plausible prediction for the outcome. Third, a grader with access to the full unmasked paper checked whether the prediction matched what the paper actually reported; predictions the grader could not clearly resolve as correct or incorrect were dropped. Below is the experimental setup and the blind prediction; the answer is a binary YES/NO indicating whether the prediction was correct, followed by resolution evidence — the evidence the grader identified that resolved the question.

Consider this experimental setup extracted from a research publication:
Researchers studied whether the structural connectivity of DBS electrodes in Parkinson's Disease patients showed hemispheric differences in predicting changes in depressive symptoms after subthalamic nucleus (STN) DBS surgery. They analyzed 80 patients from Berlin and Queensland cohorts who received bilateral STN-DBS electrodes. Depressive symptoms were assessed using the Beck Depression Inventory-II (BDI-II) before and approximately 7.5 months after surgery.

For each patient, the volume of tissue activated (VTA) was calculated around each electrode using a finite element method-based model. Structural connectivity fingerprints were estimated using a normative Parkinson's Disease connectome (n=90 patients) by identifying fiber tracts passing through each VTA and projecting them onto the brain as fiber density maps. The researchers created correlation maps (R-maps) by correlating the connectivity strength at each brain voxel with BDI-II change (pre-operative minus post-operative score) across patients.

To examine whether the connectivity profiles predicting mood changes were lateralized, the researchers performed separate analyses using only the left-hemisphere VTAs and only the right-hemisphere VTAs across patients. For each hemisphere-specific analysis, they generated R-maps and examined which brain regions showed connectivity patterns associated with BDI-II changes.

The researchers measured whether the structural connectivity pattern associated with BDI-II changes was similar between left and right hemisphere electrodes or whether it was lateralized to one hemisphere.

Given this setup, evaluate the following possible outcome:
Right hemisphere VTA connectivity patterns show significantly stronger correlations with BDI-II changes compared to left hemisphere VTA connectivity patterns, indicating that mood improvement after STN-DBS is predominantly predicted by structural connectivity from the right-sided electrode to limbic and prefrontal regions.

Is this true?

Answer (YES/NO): NO